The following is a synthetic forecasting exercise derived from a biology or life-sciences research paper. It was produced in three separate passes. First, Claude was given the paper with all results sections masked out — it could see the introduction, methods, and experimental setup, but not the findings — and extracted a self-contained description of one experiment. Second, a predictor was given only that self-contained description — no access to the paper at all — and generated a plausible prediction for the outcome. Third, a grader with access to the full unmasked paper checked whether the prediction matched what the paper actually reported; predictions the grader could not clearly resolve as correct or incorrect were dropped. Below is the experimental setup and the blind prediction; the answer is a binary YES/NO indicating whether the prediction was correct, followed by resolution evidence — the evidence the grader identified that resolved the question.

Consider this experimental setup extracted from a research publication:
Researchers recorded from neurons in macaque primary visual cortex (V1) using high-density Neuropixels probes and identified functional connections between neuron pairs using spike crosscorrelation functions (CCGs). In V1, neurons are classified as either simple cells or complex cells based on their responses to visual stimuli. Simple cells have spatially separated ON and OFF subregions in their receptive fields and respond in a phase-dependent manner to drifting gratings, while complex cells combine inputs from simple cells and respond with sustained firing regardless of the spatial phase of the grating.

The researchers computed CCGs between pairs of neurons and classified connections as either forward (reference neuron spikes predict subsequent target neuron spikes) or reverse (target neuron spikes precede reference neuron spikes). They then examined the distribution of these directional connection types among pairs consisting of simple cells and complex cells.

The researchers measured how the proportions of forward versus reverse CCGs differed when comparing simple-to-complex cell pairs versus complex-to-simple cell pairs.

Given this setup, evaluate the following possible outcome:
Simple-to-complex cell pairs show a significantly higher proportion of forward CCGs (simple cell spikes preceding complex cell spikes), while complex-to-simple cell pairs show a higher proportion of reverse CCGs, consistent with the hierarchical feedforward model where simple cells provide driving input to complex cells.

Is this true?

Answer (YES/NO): YES